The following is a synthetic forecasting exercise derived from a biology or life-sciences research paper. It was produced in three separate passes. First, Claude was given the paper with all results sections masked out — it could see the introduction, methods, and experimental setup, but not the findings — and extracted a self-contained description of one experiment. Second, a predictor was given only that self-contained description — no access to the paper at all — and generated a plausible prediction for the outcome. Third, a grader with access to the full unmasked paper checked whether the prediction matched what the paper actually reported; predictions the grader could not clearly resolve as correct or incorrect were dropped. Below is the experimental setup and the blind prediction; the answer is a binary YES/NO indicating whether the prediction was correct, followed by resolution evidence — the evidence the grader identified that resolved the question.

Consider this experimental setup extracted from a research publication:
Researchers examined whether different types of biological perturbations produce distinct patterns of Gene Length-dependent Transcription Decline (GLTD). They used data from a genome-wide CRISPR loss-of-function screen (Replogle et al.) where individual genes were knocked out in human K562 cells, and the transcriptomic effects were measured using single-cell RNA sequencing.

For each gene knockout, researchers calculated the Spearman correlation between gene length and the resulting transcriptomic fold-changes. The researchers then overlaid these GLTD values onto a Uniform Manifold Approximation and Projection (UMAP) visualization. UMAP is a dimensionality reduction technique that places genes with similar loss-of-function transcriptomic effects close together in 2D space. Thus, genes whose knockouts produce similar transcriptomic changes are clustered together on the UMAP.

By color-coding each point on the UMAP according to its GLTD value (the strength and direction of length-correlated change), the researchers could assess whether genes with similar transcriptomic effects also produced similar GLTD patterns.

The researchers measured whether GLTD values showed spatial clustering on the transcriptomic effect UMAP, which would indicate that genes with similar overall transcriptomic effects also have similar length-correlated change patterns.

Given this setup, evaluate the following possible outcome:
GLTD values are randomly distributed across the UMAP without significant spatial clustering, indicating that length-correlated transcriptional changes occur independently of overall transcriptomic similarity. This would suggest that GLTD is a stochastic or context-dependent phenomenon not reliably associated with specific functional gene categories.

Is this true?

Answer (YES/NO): NO